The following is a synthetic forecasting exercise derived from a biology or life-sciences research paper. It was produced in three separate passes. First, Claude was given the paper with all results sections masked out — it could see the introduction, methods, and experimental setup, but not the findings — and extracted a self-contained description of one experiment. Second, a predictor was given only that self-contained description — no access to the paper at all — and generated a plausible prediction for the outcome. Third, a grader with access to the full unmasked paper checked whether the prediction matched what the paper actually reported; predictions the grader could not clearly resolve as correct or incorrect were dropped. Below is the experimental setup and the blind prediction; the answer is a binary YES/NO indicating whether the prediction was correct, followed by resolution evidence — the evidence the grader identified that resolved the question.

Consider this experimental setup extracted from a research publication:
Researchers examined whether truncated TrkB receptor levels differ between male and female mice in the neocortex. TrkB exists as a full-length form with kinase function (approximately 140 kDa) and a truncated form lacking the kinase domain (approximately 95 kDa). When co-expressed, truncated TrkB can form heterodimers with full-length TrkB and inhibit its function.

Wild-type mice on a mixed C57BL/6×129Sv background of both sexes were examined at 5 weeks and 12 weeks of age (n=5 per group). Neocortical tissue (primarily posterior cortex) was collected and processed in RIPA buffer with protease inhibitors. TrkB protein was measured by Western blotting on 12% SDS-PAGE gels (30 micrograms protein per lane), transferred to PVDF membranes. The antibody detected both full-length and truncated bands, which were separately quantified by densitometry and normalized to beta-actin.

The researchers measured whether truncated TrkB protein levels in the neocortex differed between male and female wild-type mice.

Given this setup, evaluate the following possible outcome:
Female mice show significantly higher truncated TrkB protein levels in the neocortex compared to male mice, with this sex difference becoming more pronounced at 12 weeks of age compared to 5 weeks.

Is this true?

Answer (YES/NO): NO